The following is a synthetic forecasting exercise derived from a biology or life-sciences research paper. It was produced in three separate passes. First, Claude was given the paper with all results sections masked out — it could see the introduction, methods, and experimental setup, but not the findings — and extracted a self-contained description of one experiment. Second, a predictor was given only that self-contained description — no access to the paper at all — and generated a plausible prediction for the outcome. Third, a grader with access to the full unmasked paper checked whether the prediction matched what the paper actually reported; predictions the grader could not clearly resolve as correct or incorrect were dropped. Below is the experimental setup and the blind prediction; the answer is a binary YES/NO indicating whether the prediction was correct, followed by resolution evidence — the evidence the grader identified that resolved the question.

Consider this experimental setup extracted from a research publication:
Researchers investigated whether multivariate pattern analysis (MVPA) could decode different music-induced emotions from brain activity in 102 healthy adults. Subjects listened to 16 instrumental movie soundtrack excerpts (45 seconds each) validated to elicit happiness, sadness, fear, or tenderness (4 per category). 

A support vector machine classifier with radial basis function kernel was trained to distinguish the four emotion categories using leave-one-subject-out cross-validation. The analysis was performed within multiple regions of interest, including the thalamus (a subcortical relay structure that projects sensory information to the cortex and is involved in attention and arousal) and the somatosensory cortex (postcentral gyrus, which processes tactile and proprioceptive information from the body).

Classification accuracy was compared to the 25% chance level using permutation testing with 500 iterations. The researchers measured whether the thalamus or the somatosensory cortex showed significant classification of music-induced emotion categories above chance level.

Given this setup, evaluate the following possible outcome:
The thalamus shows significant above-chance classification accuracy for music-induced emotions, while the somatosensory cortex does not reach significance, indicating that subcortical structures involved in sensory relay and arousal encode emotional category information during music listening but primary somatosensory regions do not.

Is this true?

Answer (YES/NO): NO